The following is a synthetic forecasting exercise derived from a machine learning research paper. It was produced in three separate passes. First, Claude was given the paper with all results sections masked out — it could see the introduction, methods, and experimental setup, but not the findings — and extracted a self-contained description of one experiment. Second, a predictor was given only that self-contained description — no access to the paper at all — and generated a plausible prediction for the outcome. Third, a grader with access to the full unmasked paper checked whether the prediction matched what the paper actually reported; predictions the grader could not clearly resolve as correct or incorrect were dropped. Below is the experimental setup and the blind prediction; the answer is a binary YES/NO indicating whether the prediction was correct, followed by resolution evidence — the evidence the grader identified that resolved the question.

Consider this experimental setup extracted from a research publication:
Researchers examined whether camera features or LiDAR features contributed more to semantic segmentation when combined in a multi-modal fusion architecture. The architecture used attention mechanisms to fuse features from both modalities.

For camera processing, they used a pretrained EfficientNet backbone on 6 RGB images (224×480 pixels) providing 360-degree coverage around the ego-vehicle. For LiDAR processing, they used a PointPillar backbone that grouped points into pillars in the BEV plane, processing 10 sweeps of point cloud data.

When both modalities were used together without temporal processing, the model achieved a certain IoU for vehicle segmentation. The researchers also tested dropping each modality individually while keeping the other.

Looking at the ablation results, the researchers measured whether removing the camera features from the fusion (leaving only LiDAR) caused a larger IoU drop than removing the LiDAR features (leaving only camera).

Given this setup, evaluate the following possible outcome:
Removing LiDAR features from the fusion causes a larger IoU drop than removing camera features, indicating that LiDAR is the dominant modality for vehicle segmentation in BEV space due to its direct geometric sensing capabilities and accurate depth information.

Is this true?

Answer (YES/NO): NO